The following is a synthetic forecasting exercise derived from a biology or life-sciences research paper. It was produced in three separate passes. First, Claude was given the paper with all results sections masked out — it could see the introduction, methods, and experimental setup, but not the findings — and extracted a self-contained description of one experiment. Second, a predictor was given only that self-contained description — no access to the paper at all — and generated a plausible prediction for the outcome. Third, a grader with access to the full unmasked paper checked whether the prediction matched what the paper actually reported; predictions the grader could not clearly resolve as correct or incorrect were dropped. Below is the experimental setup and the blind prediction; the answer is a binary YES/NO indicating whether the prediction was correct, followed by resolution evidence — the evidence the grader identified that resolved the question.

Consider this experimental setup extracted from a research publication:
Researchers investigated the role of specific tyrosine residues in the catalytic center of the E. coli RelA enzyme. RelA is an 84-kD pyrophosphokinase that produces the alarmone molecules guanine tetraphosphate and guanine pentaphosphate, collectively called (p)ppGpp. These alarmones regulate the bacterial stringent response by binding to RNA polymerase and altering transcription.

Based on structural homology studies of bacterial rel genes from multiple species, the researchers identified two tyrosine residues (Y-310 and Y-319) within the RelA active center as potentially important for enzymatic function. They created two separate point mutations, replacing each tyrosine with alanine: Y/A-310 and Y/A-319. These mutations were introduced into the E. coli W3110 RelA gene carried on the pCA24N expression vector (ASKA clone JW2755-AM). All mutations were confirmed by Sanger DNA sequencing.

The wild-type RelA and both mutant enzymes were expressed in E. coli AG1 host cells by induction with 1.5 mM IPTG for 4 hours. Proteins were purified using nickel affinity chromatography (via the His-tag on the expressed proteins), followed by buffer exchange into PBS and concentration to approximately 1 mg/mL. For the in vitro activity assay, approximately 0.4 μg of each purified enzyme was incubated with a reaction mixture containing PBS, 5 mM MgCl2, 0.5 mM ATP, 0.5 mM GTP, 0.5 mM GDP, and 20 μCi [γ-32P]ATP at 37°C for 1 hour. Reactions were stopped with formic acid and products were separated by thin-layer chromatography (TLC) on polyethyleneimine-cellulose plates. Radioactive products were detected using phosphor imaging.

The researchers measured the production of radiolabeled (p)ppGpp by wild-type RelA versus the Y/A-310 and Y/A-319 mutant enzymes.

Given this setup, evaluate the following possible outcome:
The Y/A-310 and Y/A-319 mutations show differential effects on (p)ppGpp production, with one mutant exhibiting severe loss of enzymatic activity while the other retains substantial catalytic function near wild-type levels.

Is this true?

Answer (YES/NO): NO